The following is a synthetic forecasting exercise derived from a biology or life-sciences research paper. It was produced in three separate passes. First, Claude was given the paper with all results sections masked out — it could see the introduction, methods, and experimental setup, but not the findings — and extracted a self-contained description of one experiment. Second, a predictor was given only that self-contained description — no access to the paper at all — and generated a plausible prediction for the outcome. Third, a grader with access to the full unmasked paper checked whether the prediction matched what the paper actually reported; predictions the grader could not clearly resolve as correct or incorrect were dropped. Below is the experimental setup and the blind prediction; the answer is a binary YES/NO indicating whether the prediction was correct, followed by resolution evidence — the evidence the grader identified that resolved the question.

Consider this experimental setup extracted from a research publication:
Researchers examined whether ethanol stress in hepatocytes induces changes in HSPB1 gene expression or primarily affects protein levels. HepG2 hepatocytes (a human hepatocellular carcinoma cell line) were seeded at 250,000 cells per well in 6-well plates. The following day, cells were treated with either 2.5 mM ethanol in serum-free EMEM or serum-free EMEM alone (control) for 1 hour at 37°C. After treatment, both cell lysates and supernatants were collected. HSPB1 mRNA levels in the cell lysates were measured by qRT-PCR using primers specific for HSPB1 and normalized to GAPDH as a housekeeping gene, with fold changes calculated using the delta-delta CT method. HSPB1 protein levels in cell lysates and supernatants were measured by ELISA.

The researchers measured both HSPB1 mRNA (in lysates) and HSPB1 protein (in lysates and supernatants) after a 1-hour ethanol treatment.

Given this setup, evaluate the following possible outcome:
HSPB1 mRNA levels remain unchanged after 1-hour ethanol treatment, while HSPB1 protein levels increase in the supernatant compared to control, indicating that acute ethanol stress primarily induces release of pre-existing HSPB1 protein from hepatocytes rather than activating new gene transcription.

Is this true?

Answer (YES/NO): NO